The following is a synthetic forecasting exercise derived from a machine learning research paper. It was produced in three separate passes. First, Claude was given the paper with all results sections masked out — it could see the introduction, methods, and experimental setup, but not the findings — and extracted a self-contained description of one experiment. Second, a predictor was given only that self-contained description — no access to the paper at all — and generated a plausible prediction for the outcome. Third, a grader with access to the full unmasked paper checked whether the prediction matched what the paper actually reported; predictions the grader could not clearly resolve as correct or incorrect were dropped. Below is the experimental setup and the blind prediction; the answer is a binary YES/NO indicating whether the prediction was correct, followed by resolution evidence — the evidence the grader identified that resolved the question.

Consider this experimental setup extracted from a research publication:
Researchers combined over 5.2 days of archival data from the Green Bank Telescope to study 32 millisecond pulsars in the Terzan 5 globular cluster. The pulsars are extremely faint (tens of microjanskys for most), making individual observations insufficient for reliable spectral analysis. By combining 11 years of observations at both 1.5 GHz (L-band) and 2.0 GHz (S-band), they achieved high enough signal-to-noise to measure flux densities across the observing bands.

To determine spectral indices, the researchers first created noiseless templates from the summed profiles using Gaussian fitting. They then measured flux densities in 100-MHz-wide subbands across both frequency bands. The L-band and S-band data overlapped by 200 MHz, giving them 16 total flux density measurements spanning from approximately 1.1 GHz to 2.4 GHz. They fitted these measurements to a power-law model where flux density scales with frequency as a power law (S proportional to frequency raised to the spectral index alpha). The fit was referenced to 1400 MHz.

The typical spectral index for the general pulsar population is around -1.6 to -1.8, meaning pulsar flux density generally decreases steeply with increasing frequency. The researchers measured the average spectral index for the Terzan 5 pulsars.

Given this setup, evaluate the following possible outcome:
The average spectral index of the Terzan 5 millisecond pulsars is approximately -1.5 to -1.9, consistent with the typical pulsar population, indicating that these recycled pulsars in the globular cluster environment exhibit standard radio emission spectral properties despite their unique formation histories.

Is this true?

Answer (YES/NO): NO